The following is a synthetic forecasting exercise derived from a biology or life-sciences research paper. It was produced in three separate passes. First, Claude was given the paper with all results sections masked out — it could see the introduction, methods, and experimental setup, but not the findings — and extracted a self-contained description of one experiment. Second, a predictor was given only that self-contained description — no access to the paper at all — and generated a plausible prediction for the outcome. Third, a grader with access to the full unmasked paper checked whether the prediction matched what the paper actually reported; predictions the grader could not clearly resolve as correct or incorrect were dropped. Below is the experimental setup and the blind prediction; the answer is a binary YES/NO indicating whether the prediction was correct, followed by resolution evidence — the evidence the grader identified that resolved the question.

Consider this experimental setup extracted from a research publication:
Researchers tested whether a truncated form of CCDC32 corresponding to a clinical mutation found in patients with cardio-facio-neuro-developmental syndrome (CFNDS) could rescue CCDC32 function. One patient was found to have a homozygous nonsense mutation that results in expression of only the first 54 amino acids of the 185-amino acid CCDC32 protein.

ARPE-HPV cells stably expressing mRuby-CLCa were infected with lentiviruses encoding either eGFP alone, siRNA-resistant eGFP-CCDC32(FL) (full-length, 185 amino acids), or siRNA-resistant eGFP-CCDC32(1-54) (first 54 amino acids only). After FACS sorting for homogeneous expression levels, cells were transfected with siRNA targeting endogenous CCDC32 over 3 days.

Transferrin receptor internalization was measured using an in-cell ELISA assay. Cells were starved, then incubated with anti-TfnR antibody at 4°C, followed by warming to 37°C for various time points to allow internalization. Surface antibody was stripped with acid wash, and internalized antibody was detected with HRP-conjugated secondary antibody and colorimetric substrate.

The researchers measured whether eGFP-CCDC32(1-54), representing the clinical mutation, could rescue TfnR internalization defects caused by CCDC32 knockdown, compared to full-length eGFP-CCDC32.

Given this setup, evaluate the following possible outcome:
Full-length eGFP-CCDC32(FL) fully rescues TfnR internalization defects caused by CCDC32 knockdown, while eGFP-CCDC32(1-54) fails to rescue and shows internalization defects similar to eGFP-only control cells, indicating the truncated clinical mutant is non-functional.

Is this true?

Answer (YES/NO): YES